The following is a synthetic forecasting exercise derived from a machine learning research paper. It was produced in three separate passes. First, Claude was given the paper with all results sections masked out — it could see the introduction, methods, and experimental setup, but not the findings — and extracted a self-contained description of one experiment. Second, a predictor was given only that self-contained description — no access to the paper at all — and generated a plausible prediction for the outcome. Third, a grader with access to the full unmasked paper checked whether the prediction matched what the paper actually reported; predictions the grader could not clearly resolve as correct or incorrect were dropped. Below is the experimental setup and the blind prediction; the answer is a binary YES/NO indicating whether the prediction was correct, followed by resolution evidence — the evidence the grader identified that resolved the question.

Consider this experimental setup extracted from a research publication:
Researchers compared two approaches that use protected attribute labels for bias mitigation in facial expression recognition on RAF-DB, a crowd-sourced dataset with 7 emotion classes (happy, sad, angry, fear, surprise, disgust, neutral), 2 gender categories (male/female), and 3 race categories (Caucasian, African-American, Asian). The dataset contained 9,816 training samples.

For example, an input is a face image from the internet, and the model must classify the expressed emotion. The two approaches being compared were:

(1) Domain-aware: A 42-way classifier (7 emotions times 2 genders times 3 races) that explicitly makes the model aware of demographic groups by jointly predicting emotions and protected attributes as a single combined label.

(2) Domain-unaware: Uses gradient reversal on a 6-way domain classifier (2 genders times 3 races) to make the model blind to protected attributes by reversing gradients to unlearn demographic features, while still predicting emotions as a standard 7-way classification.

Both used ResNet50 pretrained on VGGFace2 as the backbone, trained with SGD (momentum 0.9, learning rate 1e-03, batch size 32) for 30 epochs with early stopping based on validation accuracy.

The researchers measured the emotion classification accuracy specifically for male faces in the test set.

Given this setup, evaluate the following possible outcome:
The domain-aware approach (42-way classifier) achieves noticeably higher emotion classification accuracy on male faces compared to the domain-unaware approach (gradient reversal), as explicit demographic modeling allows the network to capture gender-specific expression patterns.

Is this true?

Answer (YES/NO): NO